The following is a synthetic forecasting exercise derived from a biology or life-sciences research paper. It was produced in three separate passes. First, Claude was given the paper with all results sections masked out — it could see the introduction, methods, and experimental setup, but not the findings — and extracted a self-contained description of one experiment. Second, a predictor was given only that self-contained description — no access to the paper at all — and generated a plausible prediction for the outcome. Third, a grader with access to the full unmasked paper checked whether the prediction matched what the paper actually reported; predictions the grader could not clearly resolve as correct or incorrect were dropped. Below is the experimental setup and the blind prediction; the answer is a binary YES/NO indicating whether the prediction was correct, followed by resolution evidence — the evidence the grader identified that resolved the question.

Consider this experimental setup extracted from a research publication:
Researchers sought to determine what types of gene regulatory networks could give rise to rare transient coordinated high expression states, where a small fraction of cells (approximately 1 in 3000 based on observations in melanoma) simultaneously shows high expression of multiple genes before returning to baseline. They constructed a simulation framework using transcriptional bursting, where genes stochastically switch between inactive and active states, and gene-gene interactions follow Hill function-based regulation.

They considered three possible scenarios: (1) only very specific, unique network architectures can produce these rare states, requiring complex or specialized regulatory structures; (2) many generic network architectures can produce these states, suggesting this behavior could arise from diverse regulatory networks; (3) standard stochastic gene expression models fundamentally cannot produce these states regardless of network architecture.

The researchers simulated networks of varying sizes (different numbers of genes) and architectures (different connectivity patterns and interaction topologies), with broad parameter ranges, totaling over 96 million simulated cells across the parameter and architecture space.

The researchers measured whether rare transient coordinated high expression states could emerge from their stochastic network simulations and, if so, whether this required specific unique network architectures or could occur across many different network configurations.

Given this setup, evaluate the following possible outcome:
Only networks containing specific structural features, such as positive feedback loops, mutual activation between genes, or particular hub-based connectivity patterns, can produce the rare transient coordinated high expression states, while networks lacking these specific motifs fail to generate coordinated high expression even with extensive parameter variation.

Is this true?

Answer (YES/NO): NO